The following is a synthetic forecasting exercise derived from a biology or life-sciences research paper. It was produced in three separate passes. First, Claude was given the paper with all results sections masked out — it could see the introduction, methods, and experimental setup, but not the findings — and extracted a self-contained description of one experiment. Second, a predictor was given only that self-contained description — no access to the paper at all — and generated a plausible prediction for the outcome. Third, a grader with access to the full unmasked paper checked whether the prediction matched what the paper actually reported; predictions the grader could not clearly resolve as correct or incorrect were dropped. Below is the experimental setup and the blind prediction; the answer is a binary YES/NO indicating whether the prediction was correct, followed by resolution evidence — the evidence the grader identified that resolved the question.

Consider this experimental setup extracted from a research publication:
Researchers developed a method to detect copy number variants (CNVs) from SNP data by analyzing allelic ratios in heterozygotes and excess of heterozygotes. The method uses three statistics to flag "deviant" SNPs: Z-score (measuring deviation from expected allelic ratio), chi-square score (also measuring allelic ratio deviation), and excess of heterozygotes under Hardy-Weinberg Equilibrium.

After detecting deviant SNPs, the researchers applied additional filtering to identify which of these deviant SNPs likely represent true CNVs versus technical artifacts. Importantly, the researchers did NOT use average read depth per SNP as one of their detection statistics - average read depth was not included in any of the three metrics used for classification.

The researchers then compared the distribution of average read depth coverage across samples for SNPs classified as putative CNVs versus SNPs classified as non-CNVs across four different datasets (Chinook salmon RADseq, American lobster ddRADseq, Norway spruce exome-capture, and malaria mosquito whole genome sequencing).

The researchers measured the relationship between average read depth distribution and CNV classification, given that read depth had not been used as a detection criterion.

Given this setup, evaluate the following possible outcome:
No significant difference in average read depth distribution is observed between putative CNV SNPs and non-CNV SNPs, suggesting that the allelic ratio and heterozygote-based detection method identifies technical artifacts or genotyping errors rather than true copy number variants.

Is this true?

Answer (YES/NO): NO